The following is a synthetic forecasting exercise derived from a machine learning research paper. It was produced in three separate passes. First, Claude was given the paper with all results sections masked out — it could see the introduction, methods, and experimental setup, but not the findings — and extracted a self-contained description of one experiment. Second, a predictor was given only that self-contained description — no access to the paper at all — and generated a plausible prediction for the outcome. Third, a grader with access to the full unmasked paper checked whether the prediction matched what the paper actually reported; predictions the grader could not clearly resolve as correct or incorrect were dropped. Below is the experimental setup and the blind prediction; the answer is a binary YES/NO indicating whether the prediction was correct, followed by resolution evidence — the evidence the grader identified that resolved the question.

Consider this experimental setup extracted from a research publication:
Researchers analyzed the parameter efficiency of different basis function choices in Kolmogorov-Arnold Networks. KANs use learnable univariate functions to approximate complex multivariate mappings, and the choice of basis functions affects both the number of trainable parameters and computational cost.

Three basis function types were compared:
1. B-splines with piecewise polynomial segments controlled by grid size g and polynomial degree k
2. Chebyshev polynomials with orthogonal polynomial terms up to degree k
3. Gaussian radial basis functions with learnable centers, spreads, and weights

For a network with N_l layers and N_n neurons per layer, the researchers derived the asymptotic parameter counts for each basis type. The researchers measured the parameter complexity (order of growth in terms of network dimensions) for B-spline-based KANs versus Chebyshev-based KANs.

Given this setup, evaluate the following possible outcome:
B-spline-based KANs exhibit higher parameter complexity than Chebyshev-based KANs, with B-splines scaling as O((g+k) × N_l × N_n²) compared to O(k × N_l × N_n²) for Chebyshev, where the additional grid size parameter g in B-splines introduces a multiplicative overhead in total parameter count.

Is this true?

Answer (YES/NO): YES